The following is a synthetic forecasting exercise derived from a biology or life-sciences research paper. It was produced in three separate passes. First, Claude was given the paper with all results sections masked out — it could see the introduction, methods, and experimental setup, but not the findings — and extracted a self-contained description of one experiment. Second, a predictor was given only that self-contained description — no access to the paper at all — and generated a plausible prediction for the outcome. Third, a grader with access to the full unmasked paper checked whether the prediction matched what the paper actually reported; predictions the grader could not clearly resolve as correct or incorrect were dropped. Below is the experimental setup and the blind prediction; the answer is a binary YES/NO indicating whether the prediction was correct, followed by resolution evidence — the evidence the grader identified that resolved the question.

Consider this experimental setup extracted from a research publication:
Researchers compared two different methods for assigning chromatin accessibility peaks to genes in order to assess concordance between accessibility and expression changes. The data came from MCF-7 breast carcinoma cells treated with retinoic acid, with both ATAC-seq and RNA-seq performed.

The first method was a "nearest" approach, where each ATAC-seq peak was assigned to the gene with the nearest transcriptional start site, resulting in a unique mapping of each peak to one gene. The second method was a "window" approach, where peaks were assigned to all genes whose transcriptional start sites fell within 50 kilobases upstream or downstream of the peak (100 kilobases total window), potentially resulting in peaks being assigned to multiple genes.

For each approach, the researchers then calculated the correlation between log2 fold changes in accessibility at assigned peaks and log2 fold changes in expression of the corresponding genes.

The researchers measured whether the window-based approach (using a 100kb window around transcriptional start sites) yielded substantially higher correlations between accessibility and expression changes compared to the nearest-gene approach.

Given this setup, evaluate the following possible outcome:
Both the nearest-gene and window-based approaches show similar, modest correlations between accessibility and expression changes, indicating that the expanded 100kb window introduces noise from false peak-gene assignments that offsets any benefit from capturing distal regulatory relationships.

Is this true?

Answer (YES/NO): YES